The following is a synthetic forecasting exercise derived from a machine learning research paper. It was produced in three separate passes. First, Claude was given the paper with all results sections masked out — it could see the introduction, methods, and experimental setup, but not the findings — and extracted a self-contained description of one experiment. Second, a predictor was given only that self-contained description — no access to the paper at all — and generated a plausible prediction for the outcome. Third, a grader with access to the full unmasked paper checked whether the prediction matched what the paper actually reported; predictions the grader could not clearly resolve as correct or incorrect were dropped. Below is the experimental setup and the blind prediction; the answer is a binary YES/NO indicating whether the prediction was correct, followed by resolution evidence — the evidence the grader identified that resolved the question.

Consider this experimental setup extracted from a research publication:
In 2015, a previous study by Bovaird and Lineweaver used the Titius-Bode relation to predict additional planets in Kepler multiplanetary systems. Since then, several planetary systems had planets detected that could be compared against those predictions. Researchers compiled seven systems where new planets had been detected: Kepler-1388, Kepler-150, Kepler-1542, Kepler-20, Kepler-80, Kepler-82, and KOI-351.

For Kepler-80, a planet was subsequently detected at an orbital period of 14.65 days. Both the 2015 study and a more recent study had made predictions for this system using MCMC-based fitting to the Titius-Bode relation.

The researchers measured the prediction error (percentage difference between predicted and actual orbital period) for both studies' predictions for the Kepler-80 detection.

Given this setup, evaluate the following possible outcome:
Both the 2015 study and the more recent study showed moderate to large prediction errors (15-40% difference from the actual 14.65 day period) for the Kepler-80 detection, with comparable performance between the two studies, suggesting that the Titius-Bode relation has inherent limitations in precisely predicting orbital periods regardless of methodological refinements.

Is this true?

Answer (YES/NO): NO